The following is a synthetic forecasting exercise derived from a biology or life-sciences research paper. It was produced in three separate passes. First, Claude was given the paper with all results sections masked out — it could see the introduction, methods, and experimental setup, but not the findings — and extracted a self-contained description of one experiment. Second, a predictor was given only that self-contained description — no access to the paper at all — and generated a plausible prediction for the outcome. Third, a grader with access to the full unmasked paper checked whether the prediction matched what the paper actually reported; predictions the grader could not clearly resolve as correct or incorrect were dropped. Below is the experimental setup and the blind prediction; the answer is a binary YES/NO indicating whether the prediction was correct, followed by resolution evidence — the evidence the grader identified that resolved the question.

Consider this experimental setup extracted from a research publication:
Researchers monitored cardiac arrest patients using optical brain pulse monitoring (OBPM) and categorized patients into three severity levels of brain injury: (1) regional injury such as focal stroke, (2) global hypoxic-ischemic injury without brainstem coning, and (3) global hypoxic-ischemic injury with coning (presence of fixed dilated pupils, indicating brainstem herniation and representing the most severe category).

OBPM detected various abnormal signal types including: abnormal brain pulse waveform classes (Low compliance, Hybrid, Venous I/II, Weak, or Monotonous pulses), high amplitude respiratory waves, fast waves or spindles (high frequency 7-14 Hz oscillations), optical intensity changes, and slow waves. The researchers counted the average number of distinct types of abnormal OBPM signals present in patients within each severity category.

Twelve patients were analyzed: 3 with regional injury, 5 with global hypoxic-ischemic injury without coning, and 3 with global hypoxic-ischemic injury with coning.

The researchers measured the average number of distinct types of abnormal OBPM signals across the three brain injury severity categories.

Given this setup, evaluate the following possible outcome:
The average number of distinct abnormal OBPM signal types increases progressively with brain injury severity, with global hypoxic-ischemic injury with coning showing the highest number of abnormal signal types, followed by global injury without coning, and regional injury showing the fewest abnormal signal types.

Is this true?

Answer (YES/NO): YES